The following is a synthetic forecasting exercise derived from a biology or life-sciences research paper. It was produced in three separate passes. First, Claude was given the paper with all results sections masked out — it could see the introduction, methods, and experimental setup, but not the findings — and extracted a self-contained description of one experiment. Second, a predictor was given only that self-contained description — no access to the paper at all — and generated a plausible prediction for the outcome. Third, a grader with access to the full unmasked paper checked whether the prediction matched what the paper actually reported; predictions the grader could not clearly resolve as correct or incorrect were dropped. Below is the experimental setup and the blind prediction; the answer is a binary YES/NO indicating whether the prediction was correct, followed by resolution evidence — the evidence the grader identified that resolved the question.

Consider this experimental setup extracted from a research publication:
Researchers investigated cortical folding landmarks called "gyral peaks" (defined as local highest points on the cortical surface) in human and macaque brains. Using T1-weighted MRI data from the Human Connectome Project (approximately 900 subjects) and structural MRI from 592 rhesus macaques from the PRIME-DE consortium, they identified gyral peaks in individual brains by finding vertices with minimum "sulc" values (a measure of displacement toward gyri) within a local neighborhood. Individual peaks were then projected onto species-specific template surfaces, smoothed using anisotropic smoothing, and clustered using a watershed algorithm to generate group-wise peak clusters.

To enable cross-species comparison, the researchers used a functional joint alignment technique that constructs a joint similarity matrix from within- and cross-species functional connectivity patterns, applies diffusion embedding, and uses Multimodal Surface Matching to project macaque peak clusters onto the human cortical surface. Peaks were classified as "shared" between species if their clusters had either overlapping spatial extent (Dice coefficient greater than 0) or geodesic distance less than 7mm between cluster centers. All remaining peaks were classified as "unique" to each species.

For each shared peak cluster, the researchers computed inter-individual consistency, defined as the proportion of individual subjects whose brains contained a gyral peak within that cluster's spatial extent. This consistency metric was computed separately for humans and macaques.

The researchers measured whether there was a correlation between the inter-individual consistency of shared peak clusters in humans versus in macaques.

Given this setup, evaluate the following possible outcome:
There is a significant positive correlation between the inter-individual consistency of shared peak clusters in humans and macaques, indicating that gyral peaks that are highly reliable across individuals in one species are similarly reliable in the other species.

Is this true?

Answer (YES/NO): NO